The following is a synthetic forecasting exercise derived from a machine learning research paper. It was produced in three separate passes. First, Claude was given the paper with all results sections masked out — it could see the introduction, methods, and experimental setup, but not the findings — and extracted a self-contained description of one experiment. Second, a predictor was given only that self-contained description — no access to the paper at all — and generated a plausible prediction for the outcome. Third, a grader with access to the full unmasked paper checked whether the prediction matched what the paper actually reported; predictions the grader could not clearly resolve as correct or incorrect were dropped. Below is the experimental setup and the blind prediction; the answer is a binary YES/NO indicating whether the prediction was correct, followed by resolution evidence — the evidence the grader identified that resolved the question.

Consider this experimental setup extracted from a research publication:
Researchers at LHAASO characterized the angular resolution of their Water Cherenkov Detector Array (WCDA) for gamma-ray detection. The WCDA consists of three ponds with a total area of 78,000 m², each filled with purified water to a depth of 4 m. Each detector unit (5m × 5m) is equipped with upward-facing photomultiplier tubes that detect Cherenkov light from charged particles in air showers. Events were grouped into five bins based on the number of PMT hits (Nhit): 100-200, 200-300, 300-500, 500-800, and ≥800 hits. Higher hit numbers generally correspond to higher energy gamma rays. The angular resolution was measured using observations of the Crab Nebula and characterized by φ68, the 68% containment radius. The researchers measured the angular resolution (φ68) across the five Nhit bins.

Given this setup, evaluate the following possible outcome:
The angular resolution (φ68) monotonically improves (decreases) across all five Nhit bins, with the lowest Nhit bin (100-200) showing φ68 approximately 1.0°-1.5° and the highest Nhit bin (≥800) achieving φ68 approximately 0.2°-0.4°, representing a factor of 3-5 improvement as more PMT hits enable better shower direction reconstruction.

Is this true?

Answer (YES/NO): NO